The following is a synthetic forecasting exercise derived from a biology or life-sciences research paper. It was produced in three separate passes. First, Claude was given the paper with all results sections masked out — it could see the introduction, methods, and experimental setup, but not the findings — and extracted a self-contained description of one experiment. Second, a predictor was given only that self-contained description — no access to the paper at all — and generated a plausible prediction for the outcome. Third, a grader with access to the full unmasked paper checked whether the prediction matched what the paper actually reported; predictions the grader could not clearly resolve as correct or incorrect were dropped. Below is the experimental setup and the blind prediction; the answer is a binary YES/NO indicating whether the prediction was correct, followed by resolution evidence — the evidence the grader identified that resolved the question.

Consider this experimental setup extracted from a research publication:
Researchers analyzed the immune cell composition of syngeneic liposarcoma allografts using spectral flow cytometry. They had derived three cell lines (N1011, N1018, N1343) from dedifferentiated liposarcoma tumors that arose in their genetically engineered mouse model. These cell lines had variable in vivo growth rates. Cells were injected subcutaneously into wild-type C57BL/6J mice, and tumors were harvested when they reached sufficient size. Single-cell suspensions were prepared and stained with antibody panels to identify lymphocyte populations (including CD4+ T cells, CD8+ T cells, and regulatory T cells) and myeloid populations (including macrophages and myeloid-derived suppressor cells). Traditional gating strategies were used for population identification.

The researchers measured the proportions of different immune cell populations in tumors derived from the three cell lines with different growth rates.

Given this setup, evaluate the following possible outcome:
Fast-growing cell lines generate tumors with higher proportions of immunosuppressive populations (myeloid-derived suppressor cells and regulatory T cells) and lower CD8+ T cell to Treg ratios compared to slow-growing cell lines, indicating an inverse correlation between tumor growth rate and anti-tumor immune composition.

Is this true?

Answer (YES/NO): NO